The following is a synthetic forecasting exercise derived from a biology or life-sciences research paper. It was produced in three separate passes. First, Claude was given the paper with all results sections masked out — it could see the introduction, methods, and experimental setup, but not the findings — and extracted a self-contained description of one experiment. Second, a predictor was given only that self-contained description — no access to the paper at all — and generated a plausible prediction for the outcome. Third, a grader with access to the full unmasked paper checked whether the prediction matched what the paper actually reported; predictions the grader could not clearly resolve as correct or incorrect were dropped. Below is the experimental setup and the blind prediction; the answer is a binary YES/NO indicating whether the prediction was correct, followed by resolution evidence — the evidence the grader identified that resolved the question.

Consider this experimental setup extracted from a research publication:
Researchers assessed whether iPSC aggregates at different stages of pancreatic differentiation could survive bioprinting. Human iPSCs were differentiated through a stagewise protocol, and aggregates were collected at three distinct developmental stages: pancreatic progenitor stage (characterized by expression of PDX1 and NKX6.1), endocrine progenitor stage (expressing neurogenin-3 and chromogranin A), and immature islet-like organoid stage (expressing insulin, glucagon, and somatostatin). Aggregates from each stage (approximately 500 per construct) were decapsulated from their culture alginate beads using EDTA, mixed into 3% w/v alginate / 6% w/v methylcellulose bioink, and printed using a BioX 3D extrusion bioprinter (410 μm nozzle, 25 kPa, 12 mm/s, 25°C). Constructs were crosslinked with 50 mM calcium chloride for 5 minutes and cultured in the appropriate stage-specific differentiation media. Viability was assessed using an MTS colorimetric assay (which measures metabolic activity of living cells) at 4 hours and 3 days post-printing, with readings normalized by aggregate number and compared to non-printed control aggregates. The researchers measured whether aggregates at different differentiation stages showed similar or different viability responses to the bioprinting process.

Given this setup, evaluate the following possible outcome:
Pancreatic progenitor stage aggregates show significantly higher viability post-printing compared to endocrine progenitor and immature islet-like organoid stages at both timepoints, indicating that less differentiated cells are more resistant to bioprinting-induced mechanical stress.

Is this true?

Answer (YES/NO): NO